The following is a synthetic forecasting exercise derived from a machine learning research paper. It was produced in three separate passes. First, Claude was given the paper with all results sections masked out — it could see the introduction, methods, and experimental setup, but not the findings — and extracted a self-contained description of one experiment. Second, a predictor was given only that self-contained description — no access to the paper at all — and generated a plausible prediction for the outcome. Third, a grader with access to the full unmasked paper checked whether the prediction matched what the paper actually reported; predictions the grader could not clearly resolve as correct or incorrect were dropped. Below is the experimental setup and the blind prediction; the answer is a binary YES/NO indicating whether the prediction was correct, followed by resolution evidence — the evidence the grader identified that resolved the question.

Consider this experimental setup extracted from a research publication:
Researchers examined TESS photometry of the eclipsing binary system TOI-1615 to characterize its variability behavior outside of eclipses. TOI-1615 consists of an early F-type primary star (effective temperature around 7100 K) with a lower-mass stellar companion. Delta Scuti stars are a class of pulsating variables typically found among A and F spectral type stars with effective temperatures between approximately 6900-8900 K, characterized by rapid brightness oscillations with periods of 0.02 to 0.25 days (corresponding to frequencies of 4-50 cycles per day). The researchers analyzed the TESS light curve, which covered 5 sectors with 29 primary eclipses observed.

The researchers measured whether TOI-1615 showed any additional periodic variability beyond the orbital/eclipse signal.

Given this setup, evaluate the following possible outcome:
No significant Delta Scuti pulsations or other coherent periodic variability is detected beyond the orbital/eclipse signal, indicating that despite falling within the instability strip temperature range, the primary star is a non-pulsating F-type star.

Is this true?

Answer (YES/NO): NO